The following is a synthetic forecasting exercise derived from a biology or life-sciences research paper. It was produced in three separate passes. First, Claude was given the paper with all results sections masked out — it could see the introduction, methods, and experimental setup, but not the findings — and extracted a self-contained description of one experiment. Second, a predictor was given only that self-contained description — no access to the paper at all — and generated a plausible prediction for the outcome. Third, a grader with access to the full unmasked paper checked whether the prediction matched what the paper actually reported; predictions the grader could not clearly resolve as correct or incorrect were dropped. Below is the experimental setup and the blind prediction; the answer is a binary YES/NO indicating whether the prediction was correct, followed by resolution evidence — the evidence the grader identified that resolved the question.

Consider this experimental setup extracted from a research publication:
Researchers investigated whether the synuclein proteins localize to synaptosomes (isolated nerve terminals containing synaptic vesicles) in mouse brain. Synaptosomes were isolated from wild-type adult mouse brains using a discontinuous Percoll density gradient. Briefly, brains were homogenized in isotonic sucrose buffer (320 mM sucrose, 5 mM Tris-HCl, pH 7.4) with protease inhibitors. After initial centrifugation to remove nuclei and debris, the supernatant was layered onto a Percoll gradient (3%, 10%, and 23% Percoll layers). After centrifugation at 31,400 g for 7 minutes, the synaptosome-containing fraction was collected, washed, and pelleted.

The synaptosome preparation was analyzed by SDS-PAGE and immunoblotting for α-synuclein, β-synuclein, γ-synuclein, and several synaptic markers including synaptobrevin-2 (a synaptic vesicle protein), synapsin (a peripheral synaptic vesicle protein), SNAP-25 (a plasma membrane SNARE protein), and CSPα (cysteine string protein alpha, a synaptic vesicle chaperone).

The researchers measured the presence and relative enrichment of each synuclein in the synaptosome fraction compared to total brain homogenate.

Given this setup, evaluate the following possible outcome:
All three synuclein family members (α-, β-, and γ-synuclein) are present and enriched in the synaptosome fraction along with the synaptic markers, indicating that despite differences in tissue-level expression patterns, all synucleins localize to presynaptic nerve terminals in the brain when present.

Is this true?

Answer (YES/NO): NO